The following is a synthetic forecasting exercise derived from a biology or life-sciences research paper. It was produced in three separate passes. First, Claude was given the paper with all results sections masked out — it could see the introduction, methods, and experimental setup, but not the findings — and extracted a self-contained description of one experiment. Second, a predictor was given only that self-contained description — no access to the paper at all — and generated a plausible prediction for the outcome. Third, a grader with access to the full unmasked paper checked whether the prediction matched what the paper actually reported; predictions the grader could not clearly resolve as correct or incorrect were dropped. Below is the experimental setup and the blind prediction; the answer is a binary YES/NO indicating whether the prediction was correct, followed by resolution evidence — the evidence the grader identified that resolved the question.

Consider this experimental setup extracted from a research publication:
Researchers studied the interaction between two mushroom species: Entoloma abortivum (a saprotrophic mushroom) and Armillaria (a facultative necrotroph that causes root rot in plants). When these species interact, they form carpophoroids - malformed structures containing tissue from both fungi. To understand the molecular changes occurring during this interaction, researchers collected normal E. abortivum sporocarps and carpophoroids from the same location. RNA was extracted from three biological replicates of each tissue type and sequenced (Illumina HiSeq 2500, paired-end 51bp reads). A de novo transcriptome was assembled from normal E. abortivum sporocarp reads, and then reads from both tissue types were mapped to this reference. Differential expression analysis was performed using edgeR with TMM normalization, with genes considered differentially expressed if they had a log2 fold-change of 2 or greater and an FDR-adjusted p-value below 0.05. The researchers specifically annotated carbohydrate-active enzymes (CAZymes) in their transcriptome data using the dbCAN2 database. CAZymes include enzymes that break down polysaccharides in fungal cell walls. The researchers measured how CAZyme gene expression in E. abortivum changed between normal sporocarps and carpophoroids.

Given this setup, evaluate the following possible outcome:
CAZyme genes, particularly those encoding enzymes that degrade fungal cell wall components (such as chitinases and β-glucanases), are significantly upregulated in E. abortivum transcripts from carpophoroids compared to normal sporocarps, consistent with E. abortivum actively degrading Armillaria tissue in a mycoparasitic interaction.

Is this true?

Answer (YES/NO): NO